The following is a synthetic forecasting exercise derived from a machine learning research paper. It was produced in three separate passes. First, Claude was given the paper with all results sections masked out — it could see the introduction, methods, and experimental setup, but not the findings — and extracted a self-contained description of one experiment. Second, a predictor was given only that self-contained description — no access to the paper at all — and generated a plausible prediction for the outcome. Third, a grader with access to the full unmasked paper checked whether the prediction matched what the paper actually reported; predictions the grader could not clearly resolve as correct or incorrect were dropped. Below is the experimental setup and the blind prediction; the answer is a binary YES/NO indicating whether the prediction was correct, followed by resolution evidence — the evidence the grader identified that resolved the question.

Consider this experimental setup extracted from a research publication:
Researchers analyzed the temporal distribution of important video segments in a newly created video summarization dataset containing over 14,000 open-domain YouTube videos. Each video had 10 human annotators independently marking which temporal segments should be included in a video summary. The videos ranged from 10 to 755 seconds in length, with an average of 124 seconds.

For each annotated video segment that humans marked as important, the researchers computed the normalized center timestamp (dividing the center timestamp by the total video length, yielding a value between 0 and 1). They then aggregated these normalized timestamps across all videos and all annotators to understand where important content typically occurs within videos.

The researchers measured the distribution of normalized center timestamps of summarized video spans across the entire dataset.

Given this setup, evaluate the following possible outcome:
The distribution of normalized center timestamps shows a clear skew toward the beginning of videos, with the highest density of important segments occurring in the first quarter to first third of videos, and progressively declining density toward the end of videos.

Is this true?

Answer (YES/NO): NO